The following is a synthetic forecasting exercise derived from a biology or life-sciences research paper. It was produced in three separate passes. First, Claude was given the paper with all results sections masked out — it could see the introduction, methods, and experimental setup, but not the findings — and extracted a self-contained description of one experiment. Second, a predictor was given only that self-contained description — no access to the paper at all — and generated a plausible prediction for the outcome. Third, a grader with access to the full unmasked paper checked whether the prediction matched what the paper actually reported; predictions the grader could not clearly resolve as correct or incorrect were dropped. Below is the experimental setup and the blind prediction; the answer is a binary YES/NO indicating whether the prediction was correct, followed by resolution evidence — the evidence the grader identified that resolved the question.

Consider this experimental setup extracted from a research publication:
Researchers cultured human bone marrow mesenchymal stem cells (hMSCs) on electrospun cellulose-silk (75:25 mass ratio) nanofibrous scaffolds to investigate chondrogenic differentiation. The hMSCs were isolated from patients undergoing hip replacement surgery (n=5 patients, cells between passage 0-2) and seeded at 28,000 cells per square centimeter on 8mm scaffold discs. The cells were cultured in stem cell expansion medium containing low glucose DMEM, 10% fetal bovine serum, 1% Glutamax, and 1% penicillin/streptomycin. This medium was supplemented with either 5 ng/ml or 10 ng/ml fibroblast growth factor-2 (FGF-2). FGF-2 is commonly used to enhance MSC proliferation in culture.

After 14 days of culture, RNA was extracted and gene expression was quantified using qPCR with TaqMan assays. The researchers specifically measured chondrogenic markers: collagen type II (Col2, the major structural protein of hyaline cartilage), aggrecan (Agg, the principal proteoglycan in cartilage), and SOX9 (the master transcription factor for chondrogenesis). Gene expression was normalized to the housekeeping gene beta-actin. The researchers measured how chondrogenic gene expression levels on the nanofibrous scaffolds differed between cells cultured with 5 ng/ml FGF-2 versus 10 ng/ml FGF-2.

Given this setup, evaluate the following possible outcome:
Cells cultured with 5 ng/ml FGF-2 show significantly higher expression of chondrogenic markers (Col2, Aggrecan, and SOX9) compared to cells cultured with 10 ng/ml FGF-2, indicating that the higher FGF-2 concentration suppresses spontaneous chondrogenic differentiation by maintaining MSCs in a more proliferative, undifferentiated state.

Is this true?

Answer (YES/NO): YES